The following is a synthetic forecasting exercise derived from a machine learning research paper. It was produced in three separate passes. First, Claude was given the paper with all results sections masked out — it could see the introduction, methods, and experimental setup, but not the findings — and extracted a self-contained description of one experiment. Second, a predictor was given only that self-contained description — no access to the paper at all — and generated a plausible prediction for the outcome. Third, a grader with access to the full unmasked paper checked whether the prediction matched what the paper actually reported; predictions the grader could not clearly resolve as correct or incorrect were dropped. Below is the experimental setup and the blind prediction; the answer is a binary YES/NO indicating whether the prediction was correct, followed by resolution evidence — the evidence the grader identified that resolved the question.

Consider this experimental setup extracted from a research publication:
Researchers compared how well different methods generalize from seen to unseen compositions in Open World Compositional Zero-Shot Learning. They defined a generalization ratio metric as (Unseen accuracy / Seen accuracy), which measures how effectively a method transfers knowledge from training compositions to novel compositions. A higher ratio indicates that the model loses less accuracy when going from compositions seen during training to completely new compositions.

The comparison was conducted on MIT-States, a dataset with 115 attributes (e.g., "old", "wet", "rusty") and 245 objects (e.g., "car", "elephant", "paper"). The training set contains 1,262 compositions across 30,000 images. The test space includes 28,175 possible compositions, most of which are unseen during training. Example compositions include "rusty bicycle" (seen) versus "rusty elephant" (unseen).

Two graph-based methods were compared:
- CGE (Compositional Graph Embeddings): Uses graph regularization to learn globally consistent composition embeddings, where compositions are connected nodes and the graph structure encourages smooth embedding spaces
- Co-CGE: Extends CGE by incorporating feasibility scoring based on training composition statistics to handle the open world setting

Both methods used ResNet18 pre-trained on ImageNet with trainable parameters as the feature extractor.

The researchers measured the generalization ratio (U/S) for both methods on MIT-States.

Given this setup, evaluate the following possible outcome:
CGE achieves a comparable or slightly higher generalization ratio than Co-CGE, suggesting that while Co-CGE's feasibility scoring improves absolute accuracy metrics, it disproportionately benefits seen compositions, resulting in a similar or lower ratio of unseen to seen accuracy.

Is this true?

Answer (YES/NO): NO